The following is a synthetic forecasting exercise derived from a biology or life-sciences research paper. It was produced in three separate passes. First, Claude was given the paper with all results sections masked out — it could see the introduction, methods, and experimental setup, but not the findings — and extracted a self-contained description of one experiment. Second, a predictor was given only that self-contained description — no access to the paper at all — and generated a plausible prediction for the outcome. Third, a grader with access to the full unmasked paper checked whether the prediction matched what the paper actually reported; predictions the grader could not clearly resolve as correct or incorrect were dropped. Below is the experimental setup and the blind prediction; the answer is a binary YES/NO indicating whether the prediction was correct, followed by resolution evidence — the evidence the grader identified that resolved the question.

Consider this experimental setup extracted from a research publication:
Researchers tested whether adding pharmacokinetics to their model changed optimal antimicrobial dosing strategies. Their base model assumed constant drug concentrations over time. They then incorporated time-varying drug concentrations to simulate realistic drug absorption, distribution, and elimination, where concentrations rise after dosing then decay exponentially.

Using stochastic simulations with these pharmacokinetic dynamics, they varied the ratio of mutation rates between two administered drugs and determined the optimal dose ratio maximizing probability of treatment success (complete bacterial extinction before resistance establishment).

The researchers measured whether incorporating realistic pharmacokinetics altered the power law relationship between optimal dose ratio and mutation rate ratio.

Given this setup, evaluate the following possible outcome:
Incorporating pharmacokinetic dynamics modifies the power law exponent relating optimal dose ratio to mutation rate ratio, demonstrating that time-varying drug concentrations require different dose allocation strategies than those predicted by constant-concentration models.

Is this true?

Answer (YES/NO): NO